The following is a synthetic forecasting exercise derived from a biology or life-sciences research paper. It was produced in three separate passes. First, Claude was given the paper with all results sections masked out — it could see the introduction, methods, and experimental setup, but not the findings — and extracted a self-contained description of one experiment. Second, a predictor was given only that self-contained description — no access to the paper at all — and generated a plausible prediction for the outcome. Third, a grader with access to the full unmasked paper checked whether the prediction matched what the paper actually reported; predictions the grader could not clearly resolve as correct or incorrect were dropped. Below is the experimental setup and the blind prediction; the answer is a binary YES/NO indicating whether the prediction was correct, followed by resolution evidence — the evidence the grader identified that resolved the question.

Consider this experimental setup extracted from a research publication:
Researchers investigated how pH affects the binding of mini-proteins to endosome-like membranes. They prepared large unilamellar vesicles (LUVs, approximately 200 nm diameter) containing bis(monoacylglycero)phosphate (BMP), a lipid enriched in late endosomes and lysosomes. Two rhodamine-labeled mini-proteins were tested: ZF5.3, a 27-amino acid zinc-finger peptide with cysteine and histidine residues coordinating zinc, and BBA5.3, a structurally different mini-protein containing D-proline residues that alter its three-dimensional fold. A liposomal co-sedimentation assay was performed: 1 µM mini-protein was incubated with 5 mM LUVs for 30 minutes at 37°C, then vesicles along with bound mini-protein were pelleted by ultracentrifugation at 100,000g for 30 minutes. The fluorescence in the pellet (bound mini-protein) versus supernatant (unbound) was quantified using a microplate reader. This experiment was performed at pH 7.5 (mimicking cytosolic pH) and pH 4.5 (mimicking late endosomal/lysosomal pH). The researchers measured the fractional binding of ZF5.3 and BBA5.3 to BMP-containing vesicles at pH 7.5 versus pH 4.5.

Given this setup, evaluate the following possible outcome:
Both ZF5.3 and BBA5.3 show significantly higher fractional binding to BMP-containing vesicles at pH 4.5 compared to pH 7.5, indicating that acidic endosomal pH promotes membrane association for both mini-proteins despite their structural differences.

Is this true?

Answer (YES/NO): YES